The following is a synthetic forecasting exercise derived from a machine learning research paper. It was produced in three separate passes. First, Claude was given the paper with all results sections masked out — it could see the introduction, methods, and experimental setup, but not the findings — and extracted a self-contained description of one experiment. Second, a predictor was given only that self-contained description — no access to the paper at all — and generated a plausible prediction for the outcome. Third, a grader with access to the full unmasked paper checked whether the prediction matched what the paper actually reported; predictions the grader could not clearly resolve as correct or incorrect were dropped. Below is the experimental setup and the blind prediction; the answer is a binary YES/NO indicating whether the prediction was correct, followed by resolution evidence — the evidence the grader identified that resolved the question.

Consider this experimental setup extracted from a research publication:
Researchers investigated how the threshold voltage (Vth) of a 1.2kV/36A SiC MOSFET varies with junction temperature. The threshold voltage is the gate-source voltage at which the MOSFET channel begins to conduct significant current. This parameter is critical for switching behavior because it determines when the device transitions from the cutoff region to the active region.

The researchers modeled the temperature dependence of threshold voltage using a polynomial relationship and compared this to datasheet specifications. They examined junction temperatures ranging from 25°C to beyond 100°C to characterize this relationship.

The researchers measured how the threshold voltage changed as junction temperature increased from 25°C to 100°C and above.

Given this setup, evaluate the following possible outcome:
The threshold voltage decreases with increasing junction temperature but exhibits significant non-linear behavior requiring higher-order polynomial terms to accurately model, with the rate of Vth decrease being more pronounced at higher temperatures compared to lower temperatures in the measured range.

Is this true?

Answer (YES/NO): NO